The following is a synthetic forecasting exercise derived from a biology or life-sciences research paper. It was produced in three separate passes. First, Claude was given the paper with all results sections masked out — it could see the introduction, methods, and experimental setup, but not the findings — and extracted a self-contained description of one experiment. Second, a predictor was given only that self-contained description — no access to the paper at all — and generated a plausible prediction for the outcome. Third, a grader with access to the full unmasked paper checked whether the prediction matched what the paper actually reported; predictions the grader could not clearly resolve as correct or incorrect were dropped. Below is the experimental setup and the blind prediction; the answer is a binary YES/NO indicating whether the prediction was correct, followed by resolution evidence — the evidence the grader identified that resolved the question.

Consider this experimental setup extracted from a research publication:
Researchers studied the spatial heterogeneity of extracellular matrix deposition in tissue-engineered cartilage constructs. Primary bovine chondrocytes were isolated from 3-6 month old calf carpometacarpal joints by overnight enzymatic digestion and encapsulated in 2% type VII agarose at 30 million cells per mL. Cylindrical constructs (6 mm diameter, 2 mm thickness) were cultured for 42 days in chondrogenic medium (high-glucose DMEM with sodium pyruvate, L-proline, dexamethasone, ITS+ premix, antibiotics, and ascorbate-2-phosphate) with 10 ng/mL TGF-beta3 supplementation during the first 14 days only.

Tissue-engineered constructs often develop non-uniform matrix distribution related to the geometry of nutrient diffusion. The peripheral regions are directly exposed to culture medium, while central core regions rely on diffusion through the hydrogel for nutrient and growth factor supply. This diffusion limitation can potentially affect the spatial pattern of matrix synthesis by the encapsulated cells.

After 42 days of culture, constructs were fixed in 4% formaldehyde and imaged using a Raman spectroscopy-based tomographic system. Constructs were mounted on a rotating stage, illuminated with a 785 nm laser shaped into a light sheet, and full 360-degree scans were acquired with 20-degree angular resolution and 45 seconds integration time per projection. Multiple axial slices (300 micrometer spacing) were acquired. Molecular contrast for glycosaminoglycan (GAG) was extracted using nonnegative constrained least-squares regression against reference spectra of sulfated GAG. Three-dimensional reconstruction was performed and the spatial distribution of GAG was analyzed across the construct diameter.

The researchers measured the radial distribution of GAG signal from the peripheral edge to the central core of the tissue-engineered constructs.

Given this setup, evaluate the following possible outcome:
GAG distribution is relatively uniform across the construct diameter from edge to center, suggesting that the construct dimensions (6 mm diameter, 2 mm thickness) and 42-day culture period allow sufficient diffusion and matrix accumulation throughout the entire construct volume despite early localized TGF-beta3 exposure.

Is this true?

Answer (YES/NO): NO